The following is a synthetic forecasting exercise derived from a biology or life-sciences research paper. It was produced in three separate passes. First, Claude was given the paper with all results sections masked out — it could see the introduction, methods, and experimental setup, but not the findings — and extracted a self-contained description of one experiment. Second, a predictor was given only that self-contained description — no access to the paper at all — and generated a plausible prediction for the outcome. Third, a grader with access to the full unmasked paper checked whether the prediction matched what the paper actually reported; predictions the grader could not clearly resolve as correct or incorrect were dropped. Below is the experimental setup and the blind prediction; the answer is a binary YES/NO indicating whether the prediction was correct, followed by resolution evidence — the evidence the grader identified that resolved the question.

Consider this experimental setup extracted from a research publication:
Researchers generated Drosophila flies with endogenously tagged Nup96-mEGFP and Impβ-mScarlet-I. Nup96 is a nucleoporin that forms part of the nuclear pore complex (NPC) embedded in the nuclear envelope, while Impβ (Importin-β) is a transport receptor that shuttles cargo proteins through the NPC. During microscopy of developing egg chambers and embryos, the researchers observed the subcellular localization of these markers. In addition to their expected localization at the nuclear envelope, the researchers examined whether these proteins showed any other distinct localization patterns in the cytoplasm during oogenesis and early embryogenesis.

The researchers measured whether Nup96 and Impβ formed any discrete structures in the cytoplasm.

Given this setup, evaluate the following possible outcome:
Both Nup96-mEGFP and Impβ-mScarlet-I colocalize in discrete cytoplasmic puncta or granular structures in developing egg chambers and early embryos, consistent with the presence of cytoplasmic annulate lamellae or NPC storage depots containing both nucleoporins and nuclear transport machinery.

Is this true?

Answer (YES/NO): YES